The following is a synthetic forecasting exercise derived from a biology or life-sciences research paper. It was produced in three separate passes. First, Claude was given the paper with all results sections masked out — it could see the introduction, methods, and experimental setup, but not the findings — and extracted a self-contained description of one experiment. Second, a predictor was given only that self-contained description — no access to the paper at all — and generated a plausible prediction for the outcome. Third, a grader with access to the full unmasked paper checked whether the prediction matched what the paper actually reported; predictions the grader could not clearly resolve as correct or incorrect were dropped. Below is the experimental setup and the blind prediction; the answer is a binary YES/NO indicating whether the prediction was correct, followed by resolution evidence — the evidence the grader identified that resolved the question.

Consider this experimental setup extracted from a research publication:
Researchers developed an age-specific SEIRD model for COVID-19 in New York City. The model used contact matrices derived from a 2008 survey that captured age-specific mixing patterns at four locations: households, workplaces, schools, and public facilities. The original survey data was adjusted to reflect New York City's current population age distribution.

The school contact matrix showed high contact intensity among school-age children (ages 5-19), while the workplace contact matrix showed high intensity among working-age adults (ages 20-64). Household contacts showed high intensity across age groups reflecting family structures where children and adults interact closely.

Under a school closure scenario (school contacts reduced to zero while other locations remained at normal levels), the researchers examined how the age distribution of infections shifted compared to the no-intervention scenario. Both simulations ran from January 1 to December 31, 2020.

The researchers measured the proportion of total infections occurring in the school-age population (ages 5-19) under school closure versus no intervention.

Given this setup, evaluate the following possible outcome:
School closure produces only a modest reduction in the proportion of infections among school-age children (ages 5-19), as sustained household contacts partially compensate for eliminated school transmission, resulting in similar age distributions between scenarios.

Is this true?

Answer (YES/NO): YES